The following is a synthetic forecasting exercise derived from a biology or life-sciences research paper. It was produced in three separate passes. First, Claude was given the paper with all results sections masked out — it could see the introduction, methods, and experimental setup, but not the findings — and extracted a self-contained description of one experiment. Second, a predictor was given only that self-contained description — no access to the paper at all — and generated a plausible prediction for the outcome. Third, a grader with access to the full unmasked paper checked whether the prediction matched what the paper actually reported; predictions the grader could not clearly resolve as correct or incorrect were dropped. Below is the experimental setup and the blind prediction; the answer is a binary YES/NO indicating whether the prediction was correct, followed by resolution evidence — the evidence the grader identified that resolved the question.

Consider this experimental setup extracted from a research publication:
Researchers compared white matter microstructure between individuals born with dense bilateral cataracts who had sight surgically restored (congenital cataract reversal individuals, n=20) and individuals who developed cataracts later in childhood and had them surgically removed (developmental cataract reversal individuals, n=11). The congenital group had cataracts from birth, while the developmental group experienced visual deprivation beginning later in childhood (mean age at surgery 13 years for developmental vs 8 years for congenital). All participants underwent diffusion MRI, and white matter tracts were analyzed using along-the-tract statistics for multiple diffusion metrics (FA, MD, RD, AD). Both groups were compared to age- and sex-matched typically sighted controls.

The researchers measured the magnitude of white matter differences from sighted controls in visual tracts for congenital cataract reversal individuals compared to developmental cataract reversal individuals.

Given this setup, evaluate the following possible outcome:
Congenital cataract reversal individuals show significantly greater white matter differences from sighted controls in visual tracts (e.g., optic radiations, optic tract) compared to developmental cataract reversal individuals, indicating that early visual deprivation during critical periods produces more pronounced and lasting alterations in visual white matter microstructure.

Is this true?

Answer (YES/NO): YES